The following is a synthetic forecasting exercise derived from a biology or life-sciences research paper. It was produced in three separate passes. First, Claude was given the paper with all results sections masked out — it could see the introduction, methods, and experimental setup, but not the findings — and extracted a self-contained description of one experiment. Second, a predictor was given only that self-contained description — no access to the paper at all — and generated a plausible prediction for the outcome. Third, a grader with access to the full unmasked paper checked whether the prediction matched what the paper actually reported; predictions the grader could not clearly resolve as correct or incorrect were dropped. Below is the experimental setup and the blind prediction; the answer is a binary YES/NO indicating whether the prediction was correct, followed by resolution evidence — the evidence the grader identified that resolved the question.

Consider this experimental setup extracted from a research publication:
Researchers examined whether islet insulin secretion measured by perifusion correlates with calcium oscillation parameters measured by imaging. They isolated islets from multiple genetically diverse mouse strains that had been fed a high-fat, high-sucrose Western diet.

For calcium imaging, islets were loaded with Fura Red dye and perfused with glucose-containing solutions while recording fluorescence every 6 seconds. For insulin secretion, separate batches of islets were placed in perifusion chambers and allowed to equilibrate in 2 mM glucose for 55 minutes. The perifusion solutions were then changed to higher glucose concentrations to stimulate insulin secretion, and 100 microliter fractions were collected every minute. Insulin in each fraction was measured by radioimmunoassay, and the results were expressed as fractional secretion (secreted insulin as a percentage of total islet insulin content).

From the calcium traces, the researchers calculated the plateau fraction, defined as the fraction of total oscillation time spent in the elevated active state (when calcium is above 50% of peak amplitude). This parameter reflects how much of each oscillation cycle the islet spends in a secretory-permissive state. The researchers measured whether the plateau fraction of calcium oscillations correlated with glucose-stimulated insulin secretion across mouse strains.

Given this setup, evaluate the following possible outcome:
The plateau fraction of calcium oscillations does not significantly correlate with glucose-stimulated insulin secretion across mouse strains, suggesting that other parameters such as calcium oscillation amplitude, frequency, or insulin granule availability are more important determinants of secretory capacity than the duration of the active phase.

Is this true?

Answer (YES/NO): NO